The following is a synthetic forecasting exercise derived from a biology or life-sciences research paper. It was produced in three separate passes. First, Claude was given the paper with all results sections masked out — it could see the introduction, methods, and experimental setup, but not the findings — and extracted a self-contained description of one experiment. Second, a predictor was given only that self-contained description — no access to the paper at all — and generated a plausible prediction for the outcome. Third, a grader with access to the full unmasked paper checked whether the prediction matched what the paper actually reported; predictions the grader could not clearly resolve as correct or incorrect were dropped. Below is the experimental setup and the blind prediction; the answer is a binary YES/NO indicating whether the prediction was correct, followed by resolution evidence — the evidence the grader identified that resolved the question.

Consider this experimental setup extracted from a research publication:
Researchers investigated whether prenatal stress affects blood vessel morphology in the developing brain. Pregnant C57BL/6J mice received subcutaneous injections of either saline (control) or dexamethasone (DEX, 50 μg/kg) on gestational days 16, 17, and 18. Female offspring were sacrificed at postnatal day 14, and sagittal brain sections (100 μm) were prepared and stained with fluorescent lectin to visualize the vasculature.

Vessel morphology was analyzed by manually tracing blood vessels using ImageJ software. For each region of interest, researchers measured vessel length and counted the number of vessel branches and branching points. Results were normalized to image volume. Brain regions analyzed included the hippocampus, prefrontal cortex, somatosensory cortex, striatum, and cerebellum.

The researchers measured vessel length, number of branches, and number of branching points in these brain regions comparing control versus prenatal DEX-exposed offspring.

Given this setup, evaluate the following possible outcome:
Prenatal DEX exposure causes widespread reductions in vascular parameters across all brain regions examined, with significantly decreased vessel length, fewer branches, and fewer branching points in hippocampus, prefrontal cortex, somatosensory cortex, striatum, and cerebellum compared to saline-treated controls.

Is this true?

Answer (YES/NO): NO